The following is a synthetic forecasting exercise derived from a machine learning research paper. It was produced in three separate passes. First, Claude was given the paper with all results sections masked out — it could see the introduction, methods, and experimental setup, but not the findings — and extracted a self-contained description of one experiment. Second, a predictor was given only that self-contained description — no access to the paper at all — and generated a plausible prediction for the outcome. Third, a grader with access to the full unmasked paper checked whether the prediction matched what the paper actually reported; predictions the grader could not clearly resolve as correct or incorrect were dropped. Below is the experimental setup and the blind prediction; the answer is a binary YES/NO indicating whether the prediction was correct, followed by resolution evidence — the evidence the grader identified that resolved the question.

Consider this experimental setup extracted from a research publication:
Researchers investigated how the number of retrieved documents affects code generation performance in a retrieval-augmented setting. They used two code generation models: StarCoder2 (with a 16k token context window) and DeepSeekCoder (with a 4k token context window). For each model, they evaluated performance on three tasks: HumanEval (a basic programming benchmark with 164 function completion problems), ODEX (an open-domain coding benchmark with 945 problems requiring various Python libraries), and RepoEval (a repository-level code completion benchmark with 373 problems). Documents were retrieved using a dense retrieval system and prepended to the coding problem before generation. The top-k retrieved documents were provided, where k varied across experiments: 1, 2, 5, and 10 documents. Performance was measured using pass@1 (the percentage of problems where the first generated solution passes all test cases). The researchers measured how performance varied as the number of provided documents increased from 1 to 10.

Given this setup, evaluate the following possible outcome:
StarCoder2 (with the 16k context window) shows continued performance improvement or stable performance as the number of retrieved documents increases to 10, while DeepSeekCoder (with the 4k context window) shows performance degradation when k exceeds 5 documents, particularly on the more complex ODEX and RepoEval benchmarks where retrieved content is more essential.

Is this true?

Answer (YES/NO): NO